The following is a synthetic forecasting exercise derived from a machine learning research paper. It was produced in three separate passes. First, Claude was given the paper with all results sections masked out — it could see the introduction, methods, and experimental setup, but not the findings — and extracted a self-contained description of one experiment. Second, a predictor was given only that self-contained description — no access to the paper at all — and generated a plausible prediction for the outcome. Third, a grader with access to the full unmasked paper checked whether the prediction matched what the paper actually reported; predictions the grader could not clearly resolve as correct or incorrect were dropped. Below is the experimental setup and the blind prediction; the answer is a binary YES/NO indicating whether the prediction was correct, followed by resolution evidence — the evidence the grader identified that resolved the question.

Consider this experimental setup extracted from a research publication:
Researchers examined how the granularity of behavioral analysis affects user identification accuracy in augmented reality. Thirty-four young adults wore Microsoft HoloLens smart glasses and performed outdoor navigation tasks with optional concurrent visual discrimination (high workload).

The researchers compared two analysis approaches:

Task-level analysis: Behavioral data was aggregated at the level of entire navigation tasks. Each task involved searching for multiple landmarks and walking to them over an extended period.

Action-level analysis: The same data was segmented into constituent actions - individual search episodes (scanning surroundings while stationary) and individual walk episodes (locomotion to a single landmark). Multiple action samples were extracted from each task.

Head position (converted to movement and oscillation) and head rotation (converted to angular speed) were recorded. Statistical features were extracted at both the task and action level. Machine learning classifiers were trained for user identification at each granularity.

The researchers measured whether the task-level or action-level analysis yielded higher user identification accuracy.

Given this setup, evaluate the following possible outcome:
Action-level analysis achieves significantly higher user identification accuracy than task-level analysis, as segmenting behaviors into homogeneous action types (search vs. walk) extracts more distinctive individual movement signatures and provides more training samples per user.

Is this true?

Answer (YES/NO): NO